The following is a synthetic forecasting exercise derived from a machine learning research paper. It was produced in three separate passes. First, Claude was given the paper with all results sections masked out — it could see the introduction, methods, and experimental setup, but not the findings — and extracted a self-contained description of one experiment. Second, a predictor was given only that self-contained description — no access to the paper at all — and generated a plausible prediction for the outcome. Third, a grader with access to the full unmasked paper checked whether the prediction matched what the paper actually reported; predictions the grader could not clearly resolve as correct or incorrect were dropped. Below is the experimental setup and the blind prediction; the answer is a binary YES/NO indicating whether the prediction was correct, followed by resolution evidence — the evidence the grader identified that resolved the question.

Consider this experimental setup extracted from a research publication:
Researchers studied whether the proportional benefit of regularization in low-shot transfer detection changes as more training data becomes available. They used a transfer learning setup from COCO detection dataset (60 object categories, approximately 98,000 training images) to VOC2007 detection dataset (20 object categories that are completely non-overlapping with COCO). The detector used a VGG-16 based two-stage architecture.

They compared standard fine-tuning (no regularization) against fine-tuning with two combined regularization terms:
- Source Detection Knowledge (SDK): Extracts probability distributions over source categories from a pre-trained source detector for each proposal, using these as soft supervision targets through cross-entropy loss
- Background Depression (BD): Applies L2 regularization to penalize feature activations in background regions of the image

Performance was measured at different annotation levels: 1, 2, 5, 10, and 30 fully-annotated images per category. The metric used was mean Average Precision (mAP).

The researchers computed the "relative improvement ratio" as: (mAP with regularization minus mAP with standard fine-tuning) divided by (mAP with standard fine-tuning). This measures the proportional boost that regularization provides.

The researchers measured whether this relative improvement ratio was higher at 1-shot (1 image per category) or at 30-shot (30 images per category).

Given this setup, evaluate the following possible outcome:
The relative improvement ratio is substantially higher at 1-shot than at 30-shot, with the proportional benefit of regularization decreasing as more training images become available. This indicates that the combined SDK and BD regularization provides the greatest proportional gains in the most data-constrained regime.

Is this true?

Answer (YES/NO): YES